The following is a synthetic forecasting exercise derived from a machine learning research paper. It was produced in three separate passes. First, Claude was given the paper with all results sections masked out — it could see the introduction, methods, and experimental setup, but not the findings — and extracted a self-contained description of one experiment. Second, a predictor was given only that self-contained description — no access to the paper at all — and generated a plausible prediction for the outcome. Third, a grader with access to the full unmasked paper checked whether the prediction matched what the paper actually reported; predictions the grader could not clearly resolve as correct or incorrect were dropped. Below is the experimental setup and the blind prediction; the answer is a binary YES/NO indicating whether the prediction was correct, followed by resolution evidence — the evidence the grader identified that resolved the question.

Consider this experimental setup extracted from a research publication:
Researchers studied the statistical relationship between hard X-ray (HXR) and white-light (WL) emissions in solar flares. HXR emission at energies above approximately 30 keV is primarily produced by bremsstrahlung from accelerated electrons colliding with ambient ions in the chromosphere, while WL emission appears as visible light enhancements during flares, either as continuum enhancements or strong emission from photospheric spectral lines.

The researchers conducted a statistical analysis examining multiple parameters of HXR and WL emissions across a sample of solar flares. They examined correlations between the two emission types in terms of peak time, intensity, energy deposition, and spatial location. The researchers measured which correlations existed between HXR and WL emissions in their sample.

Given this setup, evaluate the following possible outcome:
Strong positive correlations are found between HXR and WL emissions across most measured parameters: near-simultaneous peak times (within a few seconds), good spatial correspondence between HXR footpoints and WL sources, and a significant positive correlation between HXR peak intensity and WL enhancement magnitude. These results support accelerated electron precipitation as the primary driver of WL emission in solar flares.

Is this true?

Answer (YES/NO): YES